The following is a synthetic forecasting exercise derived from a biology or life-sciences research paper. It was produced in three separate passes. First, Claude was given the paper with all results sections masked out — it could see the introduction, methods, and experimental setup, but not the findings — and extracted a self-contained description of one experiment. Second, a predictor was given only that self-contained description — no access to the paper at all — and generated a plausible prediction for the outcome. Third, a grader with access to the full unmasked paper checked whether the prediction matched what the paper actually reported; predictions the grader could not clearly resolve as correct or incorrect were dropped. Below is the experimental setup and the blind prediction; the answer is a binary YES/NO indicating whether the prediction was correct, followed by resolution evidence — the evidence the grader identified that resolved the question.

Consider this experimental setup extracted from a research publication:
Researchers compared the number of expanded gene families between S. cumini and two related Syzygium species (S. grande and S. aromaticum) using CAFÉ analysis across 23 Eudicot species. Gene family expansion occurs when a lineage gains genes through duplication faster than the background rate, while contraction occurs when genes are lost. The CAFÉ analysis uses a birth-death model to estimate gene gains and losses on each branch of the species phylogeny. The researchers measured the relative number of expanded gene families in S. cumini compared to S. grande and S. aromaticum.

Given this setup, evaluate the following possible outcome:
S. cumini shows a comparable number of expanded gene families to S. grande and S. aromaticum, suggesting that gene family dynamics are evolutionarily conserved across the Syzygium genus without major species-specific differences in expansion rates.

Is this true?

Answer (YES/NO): NO